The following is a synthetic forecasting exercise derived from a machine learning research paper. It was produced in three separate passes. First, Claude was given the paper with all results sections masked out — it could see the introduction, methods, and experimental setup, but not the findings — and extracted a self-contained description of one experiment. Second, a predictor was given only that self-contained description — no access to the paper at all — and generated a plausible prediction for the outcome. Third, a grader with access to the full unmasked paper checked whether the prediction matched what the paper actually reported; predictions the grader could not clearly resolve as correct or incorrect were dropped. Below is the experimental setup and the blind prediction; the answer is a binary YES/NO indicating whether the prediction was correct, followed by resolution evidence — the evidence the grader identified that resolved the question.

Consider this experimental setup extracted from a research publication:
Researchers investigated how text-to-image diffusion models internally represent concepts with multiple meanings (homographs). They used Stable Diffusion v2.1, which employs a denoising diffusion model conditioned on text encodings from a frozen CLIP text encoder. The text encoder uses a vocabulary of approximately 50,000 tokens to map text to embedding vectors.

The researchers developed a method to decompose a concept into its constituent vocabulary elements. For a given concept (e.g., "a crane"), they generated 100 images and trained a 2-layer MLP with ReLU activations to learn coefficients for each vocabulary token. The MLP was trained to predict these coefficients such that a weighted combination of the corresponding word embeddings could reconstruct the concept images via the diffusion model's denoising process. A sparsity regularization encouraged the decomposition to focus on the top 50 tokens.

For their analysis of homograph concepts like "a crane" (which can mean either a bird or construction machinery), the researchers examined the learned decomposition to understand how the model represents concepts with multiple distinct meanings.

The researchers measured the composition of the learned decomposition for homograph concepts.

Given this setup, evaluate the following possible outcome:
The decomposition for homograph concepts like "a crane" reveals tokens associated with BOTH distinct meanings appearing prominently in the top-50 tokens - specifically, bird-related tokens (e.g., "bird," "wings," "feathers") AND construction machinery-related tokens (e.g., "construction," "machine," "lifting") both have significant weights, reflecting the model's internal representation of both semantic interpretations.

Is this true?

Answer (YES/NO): YES